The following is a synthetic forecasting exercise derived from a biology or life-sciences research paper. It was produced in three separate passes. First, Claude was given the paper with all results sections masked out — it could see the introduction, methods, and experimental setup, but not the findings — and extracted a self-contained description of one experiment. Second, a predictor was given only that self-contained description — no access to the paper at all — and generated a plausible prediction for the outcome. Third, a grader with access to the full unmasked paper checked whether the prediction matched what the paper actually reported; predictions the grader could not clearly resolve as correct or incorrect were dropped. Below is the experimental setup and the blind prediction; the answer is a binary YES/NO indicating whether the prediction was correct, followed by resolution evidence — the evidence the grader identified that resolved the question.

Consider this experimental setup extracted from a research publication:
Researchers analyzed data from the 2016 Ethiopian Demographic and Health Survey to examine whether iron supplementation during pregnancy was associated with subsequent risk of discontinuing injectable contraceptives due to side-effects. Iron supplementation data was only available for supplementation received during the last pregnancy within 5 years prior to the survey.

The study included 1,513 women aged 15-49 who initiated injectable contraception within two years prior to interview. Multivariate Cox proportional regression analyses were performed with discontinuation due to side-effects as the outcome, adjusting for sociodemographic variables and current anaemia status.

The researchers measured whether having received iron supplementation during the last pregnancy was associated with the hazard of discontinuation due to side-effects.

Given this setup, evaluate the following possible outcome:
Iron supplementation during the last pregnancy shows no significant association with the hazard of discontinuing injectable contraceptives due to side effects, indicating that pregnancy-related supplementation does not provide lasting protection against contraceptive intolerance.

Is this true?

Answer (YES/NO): NO